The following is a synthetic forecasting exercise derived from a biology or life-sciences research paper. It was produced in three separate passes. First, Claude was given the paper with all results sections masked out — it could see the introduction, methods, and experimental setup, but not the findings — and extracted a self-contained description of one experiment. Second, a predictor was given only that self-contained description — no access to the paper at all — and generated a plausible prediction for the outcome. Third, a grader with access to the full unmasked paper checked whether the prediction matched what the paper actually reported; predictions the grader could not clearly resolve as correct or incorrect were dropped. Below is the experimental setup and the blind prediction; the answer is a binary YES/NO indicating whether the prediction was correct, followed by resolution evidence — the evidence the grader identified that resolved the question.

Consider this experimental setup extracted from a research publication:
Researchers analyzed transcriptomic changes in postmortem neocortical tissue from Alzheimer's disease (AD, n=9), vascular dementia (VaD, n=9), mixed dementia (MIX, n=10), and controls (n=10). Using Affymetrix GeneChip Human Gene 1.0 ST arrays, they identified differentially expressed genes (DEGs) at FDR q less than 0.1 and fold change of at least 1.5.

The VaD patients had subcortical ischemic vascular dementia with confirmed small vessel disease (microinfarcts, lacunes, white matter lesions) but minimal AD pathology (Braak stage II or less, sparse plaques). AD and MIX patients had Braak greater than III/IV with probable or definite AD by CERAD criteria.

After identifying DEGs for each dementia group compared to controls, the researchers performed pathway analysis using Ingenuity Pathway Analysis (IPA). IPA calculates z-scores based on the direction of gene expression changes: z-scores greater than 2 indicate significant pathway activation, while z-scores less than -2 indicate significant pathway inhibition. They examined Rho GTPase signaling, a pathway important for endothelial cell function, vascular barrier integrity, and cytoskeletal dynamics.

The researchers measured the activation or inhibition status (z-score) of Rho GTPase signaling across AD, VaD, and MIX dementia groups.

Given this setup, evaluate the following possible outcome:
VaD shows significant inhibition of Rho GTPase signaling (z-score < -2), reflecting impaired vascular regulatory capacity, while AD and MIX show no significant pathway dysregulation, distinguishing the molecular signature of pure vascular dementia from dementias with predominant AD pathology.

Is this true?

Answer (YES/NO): NO